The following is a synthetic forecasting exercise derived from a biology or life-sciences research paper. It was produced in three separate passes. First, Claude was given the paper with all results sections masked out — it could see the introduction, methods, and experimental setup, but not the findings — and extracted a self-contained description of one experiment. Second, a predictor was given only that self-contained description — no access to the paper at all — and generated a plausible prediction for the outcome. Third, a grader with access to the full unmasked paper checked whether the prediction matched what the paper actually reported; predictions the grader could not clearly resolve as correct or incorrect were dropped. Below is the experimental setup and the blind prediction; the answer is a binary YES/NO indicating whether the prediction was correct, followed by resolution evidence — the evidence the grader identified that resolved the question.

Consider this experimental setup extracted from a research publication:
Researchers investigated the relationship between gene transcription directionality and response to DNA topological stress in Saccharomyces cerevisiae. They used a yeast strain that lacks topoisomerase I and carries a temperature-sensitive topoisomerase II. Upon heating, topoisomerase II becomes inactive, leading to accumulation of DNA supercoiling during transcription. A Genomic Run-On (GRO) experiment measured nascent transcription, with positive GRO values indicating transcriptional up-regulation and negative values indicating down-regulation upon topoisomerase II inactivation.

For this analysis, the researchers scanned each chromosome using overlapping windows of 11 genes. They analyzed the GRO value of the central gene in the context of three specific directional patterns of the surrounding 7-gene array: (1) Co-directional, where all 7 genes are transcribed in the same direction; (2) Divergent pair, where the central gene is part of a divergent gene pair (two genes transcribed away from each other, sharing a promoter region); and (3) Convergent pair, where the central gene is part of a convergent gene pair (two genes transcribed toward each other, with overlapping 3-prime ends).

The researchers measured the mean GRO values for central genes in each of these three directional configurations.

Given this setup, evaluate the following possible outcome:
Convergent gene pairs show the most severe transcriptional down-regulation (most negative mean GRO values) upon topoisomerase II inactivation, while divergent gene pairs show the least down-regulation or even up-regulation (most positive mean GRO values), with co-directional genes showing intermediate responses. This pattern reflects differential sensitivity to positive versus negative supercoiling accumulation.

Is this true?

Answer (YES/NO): NO